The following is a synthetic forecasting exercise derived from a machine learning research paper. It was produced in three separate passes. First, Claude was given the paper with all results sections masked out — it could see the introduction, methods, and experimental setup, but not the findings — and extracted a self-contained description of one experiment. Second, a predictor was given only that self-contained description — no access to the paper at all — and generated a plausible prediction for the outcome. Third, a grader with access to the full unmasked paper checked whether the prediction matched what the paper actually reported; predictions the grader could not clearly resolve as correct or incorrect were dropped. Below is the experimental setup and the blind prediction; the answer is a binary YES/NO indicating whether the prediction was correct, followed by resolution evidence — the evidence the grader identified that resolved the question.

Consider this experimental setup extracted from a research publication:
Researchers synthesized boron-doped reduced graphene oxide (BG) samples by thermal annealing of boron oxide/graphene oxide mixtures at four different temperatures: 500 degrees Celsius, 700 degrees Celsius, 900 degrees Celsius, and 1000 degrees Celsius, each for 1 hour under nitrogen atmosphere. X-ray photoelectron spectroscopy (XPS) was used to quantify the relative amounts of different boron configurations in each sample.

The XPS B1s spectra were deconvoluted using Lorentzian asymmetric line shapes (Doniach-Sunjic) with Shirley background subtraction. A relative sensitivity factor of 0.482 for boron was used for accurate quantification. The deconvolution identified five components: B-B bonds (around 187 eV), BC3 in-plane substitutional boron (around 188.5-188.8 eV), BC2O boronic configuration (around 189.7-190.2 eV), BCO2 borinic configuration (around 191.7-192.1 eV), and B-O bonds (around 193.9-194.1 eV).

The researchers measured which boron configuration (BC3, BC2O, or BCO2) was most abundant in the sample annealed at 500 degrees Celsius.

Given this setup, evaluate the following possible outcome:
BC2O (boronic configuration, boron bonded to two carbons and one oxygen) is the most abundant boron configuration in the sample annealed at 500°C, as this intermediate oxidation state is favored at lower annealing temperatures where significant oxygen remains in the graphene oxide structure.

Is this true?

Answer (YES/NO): YES